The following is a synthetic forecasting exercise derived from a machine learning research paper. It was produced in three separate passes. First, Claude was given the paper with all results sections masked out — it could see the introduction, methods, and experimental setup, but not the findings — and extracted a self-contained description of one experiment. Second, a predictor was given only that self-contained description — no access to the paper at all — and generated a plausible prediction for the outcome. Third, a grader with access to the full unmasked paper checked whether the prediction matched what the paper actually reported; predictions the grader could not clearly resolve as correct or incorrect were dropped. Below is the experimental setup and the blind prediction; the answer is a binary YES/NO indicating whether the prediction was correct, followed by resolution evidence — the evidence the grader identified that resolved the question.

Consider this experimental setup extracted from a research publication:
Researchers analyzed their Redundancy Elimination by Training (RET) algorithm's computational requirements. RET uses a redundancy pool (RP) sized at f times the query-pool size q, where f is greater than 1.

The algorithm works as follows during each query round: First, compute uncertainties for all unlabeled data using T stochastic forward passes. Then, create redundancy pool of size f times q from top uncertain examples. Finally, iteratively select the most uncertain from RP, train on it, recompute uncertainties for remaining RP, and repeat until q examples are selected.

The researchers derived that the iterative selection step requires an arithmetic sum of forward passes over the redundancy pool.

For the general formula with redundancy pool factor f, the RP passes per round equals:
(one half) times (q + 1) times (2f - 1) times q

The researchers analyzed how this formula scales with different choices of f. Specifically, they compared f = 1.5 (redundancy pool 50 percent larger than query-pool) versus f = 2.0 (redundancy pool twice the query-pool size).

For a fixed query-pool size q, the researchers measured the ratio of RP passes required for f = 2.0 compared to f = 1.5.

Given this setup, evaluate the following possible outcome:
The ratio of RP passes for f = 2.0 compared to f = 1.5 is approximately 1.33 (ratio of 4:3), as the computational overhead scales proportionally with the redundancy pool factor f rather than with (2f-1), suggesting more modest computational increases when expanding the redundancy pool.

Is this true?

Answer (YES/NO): NO